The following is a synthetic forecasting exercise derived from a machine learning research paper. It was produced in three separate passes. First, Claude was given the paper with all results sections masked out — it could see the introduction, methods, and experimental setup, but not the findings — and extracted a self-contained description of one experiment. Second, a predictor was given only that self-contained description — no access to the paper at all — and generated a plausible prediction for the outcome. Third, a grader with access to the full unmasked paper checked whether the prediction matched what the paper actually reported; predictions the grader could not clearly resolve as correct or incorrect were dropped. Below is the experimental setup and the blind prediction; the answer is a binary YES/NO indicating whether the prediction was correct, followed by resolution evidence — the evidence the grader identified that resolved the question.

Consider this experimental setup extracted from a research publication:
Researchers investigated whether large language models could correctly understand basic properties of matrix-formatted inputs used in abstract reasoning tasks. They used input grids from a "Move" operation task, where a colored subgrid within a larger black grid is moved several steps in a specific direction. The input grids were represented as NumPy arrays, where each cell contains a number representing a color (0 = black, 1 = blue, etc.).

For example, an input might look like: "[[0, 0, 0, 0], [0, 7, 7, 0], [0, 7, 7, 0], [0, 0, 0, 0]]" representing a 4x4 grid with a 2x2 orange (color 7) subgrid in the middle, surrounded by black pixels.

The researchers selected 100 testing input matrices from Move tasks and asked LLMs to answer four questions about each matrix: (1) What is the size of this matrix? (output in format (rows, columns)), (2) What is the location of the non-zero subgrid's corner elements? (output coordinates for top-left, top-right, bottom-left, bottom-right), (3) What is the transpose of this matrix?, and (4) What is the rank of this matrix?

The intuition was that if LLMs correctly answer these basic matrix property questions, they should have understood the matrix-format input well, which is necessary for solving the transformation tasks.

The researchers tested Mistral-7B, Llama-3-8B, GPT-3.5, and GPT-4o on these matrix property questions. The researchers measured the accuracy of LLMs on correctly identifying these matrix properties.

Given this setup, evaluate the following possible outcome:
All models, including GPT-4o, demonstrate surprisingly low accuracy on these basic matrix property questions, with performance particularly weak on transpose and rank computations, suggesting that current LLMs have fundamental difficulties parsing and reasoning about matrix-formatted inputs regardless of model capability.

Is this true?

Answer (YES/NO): NO